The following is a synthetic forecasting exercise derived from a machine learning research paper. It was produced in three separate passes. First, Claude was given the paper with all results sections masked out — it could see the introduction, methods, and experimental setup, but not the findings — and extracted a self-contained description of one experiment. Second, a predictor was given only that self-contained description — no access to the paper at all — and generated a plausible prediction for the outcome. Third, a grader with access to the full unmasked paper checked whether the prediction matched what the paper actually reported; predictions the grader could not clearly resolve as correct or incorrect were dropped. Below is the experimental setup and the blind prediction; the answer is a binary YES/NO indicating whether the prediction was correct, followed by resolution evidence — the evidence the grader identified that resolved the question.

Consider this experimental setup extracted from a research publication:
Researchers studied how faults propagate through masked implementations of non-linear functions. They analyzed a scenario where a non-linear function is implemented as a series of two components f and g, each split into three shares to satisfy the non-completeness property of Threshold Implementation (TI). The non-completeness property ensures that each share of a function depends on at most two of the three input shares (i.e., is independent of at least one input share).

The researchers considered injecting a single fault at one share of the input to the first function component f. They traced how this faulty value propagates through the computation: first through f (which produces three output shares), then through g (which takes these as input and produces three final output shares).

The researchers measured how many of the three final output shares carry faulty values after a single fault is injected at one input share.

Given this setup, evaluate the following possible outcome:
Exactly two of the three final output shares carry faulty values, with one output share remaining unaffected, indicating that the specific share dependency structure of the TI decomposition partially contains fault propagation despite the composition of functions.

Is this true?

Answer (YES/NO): NO